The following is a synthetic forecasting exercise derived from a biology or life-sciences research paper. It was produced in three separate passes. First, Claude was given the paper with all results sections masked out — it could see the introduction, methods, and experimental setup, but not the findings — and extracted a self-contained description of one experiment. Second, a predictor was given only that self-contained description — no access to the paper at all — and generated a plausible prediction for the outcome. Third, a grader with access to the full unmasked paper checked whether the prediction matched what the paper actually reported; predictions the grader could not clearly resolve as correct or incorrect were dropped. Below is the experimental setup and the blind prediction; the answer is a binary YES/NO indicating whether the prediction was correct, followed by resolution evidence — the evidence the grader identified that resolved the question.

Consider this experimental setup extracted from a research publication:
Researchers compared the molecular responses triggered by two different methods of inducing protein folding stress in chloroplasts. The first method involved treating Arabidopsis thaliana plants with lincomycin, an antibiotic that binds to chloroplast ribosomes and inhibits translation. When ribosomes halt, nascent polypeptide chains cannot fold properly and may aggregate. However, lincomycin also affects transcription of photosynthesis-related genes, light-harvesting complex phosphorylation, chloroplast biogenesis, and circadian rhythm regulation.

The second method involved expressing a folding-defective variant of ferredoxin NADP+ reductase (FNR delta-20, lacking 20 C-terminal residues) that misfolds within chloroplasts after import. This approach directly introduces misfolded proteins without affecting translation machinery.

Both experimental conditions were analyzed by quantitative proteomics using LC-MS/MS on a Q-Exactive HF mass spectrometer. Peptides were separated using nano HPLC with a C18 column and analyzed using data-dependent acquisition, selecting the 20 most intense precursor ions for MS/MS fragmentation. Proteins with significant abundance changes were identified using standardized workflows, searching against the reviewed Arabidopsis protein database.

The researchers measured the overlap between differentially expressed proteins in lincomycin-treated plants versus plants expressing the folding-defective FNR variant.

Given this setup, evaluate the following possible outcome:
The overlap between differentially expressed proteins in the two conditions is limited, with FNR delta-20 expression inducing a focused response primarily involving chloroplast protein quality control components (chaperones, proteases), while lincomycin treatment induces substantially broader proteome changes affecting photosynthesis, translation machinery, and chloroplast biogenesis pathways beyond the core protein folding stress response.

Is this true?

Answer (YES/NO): YES